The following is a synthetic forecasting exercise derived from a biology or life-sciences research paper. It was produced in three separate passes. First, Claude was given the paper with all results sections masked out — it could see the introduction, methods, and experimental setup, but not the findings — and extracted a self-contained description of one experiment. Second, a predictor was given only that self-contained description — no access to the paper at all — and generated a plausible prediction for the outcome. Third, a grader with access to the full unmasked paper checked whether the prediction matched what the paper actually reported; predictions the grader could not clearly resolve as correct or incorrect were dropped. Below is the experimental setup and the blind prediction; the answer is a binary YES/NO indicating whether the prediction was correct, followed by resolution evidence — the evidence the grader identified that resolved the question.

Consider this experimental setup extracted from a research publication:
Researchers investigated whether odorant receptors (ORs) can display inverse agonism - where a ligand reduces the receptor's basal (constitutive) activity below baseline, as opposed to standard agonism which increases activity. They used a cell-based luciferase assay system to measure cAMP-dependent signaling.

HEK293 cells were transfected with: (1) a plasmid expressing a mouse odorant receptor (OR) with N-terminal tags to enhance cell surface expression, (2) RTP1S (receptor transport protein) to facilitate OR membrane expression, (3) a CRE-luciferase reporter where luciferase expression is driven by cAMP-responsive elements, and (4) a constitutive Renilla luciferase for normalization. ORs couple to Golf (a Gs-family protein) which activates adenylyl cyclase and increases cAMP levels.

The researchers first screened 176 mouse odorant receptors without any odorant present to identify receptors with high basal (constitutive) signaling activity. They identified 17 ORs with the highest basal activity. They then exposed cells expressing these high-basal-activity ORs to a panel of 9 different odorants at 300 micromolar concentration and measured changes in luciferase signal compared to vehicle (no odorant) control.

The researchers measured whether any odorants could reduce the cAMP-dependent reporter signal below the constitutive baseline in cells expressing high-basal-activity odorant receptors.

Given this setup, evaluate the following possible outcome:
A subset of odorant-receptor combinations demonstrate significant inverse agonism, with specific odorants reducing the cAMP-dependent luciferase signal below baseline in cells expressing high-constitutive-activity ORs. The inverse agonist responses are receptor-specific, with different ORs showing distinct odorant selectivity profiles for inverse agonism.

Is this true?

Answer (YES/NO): YES